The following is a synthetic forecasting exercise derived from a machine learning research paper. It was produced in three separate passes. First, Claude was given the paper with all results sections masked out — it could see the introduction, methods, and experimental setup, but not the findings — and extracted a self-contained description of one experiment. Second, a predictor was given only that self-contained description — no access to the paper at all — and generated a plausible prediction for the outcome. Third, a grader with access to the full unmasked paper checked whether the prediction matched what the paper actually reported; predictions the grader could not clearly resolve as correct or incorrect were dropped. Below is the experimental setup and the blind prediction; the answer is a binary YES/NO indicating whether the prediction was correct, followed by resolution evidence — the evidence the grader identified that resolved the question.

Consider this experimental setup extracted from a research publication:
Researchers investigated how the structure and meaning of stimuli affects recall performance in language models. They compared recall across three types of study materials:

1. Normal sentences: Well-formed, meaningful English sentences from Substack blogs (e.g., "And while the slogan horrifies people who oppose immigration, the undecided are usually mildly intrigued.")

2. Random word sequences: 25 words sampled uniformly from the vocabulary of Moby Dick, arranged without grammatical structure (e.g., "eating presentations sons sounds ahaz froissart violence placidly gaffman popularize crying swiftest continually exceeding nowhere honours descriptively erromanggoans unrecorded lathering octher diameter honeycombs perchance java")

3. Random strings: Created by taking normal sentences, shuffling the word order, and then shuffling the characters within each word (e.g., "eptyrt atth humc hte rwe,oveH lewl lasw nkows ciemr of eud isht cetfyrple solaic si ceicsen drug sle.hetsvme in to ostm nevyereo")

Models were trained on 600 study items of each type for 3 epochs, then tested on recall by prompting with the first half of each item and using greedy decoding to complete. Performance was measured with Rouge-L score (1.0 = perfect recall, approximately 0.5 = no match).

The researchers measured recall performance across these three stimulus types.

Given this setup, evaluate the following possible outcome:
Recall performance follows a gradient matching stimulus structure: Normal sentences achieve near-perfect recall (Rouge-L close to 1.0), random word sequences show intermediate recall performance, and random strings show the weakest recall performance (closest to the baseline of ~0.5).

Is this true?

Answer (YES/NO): NO